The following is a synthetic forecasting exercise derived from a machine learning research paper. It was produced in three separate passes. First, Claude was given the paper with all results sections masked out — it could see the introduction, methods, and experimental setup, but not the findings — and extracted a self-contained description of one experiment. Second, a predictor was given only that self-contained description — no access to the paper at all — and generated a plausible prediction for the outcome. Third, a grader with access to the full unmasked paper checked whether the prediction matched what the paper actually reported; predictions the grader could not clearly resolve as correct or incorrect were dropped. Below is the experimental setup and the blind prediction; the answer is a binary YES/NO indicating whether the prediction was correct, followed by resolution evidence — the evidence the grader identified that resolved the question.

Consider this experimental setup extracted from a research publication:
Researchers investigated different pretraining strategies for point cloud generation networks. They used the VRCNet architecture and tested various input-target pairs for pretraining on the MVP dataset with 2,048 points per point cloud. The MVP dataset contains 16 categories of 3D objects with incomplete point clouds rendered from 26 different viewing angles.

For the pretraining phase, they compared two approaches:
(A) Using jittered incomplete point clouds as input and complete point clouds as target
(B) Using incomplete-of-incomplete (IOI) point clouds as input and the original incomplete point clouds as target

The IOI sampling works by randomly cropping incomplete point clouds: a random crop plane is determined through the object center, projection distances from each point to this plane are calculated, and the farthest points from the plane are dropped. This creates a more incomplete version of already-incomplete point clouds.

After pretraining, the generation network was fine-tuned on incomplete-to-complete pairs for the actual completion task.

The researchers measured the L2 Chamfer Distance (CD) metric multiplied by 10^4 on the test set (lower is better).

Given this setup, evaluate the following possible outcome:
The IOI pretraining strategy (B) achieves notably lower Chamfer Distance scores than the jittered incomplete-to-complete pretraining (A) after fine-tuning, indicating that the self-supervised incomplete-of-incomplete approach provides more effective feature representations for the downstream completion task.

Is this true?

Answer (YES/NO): YES